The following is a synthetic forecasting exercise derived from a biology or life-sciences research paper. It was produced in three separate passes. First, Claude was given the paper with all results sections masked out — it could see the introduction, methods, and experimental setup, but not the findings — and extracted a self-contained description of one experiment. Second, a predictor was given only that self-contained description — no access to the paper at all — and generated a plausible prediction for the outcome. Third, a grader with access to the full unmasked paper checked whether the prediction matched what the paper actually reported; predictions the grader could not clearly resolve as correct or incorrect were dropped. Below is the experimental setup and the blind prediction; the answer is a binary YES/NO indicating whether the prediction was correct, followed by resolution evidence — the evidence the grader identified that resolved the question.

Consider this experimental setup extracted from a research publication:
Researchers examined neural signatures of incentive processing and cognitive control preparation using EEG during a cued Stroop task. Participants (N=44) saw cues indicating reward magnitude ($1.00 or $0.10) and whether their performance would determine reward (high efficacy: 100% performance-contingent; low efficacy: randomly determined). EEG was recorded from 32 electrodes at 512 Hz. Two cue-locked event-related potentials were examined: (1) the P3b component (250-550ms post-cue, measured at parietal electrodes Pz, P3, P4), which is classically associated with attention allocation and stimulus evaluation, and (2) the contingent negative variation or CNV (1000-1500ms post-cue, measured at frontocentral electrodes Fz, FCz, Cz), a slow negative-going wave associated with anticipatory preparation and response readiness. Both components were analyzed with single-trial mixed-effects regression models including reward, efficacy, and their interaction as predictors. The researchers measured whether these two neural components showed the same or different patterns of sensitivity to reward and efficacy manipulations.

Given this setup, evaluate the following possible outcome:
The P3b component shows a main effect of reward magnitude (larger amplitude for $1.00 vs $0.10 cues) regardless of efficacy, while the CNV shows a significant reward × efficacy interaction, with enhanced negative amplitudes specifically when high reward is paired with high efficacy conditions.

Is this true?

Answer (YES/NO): YES